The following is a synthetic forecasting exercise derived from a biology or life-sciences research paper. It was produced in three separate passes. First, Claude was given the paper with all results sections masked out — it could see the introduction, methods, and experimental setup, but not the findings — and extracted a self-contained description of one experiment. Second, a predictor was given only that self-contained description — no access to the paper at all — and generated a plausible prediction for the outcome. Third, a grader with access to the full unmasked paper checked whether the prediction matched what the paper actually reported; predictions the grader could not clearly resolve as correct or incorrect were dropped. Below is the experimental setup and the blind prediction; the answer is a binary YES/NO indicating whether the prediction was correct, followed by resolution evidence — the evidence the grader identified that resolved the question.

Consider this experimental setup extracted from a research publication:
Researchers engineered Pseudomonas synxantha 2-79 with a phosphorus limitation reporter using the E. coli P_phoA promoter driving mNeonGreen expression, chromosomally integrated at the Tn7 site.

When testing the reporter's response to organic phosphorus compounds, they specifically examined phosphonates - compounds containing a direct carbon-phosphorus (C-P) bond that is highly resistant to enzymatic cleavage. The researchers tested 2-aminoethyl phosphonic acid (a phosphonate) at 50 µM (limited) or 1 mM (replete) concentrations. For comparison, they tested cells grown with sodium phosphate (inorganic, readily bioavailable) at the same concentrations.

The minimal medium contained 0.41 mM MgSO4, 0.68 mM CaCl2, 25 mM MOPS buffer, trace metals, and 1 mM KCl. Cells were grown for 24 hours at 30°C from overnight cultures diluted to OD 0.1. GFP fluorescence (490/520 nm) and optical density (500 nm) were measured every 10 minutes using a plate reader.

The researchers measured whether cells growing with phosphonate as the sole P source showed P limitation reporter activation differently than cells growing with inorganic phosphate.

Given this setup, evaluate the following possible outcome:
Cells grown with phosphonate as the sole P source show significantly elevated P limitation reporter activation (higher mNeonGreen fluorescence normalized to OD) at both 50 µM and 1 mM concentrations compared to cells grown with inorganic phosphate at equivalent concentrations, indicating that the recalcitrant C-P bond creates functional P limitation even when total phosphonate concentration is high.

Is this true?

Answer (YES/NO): NO